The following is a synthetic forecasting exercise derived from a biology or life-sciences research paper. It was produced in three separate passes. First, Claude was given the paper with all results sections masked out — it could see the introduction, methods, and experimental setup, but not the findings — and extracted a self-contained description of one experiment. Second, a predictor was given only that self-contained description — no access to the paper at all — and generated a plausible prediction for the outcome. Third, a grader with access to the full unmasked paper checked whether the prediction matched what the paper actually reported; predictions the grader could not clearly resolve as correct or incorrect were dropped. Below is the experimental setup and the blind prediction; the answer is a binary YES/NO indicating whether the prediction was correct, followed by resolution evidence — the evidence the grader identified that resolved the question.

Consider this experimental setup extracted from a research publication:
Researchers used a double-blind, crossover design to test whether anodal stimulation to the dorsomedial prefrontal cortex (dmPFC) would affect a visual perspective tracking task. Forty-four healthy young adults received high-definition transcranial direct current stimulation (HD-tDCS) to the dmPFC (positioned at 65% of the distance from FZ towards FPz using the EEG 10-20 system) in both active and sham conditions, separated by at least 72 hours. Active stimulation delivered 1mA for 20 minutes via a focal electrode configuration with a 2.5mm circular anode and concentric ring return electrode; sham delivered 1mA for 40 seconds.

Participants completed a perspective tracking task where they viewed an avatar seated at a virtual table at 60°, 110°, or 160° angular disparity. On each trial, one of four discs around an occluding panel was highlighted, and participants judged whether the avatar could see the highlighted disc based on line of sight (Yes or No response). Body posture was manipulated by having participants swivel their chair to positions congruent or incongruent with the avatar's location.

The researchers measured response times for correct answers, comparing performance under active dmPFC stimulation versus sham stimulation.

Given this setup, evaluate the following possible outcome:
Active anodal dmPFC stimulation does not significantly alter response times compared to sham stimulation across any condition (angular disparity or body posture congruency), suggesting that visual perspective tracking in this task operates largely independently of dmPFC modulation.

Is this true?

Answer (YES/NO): YES